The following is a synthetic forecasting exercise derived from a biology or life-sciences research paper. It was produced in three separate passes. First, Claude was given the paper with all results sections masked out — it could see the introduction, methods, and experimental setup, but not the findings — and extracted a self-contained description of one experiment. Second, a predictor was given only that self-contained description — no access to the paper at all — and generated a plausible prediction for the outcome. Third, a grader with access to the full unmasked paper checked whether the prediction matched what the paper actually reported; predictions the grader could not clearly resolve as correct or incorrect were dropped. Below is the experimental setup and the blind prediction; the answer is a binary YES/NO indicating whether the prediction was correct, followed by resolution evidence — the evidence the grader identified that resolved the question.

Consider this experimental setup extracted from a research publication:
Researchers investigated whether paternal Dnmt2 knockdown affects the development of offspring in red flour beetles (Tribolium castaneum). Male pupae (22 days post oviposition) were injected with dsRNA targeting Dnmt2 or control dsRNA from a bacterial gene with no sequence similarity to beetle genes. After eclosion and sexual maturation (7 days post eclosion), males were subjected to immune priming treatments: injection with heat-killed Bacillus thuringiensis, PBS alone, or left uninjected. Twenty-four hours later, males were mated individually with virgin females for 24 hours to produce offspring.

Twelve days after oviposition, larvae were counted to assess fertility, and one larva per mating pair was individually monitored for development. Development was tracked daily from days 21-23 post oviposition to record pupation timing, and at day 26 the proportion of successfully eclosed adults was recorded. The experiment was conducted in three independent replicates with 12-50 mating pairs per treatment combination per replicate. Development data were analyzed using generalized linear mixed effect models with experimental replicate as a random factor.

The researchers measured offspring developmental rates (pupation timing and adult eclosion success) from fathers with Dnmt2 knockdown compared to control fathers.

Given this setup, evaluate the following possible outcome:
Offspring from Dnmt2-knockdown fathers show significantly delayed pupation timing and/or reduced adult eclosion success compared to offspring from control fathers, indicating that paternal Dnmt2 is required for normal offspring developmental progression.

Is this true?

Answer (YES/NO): YES